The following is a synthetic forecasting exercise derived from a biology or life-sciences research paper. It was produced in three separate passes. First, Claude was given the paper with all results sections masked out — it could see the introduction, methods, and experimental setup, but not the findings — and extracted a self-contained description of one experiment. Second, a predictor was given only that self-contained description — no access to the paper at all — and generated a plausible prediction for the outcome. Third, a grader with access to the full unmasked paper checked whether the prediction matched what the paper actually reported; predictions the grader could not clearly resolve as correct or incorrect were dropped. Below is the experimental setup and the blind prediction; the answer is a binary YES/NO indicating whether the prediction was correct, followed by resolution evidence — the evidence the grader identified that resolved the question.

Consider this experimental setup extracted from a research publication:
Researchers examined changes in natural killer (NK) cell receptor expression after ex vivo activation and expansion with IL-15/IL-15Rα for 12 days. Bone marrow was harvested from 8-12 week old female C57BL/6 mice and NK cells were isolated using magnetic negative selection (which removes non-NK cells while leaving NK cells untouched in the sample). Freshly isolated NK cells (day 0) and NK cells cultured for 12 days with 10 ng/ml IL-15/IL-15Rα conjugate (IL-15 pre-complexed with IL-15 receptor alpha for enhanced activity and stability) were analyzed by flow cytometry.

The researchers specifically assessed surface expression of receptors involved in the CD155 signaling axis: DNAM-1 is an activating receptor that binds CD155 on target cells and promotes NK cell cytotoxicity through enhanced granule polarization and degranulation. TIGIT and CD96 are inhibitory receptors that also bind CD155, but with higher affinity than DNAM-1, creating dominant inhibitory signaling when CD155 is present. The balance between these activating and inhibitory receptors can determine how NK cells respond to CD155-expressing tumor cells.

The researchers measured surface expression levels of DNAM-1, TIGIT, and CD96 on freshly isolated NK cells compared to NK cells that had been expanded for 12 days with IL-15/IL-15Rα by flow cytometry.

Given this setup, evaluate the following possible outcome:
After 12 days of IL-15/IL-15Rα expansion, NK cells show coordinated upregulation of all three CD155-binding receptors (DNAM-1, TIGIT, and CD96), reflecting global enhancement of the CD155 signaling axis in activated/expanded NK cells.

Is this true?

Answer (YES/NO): YES